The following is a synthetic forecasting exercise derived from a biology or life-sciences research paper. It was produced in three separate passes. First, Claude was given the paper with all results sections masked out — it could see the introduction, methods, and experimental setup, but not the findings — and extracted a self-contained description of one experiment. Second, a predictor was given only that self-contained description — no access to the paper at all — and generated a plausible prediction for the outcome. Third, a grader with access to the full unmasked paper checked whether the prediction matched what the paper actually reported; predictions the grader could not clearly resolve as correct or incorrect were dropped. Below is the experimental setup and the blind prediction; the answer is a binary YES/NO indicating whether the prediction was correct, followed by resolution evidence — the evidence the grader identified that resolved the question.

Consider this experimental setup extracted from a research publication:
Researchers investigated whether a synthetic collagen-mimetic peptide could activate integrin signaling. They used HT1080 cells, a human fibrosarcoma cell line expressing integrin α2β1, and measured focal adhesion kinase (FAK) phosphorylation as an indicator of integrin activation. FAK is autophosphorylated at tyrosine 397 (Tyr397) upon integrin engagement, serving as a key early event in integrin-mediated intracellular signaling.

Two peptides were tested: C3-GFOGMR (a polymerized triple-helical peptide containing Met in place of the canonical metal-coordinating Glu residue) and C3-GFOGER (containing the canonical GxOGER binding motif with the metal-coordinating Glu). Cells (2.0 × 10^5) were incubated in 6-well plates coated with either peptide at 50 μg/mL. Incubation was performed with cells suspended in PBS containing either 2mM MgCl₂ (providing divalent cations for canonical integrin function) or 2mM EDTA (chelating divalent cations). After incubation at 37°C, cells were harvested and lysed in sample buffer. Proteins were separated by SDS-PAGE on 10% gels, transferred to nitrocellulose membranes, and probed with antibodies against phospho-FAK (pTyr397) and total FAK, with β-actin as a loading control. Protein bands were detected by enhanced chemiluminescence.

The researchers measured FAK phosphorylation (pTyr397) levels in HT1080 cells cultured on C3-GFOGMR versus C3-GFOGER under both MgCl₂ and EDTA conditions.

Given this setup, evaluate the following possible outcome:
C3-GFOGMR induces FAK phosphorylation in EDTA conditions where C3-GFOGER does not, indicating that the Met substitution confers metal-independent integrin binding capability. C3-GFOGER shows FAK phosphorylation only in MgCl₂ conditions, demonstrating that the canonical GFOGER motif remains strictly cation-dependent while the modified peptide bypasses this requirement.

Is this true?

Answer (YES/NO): YES